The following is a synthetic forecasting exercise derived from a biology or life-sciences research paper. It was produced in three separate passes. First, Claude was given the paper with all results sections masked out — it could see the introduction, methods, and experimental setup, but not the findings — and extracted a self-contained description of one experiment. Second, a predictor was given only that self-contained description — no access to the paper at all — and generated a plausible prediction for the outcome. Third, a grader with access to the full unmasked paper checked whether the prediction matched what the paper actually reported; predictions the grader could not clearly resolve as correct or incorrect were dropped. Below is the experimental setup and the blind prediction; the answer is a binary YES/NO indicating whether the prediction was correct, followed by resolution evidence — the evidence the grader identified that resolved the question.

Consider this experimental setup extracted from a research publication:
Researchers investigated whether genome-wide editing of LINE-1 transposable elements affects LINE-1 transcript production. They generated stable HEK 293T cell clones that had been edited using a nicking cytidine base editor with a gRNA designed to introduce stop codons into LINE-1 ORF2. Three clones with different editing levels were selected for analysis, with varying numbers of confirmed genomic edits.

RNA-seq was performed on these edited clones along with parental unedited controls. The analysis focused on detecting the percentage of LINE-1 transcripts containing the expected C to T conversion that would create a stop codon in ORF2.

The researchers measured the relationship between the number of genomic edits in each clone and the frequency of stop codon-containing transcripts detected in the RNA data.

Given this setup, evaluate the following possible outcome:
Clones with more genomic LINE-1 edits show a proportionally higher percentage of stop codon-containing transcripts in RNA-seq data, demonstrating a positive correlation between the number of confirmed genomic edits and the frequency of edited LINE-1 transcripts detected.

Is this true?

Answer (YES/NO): YES